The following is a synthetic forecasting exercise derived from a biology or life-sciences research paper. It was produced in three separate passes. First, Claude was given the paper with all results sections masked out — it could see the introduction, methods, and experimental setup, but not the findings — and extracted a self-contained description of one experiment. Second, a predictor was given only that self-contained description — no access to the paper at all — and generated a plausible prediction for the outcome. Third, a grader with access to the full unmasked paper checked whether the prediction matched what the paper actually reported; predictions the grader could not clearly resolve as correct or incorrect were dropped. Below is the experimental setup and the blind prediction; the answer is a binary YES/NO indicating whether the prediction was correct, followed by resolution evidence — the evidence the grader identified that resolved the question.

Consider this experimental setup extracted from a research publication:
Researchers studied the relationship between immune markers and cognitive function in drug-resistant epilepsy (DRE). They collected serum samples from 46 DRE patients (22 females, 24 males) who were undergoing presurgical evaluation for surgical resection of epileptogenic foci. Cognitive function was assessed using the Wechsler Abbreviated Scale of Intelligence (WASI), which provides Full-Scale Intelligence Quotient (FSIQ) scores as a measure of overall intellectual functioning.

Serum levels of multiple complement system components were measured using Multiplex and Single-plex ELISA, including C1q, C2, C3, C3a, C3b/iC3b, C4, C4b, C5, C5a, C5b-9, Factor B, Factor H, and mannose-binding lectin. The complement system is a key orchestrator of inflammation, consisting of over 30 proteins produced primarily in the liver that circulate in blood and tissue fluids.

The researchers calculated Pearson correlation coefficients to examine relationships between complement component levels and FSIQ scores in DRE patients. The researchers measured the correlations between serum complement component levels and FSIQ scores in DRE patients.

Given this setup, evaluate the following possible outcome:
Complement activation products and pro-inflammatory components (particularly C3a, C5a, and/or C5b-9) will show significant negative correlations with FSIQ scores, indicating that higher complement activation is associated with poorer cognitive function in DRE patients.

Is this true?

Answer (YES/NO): NO